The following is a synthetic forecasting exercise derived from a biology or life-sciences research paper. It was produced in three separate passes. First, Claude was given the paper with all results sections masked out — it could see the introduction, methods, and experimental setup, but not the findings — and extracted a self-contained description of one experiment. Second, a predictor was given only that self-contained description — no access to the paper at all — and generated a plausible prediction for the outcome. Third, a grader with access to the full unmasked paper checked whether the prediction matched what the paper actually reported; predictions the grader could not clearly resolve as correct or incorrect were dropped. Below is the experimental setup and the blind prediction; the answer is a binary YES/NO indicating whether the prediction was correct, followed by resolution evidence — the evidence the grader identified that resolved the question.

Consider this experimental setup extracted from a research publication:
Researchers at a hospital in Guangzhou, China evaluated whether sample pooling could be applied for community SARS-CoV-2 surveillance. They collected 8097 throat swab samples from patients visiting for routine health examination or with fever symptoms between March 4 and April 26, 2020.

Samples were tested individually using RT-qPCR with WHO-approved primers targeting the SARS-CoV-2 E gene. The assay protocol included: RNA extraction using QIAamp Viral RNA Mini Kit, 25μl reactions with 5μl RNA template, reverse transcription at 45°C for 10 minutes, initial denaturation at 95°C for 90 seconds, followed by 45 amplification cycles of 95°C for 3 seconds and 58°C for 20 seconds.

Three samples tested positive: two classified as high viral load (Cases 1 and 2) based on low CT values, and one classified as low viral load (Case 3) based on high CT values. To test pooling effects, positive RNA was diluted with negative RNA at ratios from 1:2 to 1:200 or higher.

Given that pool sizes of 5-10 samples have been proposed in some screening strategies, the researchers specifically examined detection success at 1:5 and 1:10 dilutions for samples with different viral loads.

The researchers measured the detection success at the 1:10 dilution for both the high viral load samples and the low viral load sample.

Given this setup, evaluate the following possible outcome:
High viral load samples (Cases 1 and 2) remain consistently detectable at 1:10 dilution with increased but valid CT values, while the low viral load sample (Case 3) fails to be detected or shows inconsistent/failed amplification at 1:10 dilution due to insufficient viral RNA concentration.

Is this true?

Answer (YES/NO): YES